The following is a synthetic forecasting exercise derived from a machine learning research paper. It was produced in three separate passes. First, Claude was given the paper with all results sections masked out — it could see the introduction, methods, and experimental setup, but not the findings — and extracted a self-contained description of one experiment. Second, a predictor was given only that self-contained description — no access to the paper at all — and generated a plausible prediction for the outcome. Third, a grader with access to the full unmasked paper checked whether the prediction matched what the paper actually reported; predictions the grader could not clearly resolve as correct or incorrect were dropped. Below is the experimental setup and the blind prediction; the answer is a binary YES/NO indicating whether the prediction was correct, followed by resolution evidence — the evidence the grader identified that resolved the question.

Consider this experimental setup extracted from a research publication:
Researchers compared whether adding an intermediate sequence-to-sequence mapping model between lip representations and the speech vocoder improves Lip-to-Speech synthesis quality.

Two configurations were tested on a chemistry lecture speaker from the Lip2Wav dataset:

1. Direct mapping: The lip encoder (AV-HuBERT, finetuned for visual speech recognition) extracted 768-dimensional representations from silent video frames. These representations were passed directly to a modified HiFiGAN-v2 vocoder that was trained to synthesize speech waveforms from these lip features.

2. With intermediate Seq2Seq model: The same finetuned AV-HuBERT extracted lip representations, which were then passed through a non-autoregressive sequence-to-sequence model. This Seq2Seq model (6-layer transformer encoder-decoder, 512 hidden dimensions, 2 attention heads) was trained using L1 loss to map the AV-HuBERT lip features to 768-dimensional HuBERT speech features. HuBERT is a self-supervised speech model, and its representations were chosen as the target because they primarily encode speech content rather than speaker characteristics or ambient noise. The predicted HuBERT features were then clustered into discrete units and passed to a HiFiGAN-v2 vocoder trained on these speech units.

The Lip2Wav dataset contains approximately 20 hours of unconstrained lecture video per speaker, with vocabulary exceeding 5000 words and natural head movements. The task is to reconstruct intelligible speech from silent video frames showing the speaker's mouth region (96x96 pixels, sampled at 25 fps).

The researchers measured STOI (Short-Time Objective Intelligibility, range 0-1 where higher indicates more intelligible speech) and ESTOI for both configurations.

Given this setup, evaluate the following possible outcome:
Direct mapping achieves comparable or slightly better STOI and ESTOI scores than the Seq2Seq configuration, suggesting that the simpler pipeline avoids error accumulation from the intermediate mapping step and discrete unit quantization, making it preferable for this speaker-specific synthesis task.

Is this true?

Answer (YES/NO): NO